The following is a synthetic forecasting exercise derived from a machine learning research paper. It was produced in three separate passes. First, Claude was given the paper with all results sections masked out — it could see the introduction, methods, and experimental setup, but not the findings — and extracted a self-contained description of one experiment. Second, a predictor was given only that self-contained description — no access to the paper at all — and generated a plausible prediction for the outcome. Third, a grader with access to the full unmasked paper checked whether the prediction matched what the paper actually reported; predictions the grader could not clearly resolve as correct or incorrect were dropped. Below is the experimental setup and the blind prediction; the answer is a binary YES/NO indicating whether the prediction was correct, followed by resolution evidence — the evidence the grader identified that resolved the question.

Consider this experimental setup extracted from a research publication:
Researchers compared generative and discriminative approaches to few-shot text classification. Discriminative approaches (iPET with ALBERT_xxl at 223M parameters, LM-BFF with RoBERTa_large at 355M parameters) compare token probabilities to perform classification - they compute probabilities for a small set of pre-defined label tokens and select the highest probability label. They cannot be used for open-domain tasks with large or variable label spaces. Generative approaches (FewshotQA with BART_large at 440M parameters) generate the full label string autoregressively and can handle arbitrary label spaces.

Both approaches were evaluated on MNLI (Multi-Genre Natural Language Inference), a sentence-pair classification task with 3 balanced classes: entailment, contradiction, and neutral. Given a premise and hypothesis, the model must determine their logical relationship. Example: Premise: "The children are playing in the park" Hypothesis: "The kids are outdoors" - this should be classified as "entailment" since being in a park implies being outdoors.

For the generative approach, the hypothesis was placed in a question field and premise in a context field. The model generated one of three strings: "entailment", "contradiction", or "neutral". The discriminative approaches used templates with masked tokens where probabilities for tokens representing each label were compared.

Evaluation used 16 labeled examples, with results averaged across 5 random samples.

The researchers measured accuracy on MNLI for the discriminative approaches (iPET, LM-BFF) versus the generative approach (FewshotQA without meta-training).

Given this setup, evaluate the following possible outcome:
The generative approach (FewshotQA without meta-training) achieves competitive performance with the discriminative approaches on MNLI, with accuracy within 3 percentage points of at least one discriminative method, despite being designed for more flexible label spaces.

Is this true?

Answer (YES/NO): NO